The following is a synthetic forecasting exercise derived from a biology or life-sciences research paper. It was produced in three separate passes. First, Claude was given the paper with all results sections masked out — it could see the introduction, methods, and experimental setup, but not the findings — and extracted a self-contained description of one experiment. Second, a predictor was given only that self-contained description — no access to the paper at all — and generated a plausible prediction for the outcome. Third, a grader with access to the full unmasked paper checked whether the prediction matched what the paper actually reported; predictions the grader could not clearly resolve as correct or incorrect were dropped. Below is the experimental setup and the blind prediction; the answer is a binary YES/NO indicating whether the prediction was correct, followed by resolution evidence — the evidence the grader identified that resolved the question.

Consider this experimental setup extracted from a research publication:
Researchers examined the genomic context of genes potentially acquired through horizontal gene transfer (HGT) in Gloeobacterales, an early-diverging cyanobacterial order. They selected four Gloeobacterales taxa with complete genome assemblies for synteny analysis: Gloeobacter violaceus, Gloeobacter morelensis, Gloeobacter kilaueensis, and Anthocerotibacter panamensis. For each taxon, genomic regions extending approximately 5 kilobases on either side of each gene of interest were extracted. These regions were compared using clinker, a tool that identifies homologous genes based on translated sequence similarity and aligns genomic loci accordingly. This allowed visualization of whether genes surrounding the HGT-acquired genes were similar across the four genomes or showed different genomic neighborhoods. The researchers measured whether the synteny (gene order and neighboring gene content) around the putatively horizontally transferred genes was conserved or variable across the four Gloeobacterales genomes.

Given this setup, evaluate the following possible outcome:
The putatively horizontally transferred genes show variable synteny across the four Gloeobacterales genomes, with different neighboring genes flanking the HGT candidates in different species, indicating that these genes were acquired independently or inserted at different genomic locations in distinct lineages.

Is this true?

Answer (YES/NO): YES